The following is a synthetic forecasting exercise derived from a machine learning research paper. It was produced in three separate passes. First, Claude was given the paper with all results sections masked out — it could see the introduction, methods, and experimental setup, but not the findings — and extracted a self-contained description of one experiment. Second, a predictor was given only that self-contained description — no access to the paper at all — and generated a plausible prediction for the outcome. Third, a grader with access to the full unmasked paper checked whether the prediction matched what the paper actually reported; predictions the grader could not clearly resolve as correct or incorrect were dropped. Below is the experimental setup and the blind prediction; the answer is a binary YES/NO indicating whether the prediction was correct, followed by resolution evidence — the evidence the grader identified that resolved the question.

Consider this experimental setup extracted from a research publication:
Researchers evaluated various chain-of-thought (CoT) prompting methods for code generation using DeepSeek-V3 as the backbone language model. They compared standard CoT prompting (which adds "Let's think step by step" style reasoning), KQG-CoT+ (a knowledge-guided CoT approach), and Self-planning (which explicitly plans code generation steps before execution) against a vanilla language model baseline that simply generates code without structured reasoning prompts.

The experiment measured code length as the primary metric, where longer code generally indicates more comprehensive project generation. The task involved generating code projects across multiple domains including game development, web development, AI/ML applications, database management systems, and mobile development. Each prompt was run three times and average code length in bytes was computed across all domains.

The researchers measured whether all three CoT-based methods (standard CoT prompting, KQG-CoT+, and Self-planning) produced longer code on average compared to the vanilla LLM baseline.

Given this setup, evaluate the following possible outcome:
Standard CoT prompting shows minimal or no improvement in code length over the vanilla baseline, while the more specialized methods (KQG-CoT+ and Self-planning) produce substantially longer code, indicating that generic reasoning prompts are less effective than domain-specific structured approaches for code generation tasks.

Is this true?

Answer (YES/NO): NO